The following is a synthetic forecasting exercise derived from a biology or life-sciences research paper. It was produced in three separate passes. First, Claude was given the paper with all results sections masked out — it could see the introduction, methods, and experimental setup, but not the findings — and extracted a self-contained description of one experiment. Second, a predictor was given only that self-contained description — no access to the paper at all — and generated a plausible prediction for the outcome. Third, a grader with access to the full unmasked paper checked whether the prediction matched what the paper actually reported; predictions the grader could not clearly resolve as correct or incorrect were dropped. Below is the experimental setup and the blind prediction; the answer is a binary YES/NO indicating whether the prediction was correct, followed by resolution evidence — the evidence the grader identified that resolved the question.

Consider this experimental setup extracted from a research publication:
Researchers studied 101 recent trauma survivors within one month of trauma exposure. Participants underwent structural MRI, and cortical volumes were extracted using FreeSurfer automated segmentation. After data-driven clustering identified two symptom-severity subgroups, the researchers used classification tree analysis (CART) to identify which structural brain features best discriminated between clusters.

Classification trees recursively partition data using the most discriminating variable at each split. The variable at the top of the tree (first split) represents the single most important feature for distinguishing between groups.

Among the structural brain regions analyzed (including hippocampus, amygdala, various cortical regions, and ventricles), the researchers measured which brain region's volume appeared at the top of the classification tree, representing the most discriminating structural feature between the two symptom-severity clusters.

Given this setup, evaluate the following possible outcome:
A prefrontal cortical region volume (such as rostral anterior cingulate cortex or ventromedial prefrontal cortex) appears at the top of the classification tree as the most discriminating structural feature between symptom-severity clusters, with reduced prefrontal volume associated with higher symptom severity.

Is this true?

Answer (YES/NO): NO